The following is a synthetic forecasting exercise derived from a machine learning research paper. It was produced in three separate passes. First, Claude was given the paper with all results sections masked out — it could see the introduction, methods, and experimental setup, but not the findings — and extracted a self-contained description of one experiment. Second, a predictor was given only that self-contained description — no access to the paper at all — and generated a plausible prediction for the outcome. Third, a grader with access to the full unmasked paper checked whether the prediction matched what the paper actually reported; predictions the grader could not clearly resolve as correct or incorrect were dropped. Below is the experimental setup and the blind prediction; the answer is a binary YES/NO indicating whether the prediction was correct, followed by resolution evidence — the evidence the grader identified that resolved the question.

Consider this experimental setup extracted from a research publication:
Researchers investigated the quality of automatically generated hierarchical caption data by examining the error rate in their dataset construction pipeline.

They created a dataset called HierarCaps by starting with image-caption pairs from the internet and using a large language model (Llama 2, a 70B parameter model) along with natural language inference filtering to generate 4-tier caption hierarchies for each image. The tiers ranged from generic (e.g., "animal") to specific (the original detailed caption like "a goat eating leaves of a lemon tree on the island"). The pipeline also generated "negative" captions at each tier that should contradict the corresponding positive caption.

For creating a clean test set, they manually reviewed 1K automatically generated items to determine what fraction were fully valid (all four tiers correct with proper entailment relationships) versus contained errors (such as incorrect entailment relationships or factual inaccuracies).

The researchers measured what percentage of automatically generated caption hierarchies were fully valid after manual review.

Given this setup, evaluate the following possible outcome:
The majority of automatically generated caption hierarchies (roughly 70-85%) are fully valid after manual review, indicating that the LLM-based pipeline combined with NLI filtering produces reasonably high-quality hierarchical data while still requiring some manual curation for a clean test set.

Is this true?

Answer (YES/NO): YES